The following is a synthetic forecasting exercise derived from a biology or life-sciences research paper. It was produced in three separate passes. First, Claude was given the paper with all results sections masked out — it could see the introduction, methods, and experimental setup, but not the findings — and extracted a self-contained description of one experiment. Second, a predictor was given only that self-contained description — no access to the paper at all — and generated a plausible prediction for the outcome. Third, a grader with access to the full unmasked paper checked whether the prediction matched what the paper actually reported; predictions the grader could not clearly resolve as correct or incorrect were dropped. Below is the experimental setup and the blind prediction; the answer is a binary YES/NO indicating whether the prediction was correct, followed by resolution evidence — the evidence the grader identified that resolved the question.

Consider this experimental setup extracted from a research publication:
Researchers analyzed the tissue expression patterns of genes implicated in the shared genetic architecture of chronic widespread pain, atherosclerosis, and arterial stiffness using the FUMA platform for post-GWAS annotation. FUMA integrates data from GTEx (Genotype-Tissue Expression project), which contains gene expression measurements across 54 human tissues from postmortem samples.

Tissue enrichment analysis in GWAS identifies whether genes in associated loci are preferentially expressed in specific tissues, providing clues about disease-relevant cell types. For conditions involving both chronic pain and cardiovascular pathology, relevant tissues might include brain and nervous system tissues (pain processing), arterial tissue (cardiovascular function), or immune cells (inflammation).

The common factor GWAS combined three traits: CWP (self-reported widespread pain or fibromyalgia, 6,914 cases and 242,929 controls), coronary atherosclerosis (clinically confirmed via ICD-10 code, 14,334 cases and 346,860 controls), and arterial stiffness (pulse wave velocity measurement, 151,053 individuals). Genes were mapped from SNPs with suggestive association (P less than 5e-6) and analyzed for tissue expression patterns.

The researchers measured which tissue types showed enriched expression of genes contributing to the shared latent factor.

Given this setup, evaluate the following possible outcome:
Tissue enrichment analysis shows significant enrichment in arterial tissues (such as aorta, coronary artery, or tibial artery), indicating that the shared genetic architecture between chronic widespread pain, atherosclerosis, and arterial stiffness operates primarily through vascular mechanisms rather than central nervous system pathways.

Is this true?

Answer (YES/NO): NO